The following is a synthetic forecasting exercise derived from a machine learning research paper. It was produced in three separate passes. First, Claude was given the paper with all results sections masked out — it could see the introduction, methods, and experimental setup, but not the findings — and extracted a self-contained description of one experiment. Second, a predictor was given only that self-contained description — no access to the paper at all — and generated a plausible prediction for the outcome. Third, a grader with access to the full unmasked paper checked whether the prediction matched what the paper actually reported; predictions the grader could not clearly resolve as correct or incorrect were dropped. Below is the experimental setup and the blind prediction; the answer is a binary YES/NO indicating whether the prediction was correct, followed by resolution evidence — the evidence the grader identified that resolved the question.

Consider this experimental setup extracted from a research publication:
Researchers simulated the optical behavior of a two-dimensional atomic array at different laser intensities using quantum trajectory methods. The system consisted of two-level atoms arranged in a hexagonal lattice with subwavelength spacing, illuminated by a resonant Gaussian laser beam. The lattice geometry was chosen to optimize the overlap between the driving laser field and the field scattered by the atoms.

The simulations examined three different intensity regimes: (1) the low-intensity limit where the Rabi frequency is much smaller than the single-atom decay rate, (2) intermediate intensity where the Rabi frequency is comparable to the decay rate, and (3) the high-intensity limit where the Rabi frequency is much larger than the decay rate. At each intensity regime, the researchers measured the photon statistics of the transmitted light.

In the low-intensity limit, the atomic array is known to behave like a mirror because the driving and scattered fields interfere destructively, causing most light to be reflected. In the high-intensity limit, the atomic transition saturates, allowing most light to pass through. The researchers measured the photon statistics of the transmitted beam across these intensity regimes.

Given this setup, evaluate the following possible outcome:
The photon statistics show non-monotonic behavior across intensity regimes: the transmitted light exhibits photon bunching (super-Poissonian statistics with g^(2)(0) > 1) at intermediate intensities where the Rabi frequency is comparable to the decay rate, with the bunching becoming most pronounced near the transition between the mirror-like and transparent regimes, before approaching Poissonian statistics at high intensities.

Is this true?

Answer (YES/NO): YES